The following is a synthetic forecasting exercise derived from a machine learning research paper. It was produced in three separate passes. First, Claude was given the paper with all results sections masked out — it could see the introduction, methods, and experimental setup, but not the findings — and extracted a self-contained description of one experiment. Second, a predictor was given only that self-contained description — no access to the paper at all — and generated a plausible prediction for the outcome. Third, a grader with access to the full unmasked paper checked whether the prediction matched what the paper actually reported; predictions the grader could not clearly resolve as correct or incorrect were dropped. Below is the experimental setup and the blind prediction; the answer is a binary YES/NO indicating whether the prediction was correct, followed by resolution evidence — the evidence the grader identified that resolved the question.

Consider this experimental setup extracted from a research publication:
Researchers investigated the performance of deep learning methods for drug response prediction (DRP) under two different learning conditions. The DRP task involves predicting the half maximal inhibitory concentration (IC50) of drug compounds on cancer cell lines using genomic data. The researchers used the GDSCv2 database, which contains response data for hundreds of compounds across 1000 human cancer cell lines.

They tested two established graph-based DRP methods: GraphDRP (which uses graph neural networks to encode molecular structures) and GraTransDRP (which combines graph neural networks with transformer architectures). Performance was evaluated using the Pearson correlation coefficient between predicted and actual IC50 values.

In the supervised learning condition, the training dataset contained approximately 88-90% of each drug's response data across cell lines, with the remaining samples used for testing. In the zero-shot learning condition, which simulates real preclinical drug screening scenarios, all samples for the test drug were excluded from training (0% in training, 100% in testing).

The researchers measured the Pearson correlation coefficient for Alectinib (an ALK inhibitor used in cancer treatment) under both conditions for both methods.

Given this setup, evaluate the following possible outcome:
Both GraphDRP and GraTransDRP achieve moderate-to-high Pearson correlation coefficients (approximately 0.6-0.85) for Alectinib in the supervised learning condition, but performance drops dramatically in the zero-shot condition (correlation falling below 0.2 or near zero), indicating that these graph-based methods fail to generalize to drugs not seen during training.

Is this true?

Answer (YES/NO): NO